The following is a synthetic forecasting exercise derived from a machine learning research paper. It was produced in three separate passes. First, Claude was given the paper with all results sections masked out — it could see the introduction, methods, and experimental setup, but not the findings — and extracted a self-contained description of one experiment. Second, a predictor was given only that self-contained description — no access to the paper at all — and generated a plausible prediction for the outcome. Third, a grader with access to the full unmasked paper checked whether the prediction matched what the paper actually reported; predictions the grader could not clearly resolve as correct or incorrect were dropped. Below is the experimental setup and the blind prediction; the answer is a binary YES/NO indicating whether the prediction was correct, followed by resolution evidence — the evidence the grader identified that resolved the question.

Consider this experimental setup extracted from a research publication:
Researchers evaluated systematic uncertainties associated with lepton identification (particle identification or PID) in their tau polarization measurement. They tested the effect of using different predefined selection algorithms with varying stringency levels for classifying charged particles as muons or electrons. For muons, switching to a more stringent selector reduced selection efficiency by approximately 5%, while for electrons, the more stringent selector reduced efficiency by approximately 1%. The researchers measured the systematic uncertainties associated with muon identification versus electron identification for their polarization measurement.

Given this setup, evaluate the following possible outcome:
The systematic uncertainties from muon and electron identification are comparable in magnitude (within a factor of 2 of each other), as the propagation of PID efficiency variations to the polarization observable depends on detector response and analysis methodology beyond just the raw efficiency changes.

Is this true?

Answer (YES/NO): NO